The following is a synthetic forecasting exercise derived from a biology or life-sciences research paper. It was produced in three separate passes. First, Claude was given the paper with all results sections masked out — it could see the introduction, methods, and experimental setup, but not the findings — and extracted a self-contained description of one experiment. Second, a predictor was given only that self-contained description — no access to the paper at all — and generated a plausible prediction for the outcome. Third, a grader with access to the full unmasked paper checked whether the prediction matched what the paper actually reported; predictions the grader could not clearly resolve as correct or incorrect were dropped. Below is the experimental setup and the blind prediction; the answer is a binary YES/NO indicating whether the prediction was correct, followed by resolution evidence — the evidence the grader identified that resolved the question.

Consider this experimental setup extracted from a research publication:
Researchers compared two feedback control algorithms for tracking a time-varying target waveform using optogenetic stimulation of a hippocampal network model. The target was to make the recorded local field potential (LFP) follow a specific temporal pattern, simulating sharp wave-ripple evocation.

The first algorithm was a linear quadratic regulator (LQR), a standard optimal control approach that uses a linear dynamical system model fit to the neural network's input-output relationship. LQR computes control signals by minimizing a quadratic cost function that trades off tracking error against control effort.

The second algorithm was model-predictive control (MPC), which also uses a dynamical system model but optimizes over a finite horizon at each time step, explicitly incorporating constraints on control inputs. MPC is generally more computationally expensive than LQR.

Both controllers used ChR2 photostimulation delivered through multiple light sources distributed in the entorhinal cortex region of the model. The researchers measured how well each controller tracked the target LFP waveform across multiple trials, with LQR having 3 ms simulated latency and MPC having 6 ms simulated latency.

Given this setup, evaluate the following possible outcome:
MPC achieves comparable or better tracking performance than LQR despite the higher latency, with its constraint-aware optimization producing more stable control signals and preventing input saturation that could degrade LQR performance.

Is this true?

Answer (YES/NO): NO